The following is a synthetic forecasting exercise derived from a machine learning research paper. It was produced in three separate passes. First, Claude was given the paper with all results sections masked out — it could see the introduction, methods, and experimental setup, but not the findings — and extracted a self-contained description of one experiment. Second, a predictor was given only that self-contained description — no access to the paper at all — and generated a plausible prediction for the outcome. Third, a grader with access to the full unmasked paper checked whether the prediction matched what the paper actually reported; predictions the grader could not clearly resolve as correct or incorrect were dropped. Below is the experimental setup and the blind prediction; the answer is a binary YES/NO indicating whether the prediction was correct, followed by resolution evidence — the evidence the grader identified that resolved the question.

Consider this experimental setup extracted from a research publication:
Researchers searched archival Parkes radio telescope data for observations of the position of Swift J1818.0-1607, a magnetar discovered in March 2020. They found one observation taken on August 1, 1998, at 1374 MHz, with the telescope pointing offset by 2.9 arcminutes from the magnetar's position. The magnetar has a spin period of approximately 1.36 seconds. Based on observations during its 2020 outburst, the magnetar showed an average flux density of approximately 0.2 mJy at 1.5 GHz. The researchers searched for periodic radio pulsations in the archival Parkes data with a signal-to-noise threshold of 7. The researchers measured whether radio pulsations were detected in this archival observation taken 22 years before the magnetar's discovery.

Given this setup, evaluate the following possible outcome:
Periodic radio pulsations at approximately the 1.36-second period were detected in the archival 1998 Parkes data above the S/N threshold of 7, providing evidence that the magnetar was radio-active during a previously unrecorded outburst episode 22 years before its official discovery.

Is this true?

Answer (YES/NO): NO